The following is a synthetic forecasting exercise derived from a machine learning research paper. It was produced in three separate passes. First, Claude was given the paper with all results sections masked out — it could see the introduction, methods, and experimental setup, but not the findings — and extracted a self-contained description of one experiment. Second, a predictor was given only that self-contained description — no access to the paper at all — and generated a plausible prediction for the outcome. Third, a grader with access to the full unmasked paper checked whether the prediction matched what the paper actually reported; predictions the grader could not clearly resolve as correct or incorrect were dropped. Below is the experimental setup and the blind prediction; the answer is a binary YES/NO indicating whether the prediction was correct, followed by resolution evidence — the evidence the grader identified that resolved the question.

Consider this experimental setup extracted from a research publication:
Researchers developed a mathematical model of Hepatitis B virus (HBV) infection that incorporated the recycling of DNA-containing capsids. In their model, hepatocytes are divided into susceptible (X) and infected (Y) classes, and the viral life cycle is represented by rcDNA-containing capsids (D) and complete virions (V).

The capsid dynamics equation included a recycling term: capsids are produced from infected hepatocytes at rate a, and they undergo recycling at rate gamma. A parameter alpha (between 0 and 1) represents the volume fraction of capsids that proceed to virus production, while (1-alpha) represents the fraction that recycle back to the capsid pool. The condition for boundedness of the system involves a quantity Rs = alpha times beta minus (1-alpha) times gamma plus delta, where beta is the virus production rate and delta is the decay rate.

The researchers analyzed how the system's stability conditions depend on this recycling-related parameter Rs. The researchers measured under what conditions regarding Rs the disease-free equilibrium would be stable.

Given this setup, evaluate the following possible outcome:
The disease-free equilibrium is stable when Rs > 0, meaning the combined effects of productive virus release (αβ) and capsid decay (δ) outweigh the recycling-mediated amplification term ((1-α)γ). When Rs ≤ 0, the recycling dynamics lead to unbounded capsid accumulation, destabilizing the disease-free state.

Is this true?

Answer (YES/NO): NO